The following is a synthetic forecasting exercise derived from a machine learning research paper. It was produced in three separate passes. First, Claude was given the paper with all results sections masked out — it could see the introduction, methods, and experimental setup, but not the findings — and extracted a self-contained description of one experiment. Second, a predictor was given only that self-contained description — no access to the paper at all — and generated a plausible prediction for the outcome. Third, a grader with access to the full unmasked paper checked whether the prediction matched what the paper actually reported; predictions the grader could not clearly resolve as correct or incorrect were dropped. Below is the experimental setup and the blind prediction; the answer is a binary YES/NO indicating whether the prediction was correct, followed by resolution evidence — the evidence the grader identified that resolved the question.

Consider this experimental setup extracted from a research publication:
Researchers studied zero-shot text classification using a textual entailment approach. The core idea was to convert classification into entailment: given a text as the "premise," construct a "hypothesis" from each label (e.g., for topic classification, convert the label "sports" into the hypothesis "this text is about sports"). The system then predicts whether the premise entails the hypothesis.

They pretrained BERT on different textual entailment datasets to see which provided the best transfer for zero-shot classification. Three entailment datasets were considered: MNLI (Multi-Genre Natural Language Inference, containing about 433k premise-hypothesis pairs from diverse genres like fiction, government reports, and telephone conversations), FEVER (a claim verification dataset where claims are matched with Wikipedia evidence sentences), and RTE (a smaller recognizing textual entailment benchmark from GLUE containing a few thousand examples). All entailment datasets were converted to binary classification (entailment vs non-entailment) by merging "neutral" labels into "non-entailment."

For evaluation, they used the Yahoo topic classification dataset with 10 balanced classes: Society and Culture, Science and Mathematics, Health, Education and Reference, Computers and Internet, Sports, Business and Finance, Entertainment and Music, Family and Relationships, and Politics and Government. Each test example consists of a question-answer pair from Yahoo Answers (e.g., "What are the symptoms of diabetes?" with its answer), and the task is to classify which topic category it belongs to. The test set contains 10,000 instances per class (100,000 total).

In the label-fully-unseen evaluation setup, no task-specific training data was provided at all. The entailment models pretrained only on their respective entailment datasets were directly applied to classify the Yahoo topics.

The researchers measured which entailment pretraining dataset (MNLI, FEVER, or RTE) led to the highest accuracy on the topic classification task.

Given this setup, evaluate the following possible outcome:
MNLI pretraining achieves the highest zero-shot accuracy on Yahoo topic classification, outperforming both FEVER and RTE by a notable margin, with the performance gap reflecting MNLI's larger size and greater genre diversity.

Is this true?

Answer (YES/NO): NO